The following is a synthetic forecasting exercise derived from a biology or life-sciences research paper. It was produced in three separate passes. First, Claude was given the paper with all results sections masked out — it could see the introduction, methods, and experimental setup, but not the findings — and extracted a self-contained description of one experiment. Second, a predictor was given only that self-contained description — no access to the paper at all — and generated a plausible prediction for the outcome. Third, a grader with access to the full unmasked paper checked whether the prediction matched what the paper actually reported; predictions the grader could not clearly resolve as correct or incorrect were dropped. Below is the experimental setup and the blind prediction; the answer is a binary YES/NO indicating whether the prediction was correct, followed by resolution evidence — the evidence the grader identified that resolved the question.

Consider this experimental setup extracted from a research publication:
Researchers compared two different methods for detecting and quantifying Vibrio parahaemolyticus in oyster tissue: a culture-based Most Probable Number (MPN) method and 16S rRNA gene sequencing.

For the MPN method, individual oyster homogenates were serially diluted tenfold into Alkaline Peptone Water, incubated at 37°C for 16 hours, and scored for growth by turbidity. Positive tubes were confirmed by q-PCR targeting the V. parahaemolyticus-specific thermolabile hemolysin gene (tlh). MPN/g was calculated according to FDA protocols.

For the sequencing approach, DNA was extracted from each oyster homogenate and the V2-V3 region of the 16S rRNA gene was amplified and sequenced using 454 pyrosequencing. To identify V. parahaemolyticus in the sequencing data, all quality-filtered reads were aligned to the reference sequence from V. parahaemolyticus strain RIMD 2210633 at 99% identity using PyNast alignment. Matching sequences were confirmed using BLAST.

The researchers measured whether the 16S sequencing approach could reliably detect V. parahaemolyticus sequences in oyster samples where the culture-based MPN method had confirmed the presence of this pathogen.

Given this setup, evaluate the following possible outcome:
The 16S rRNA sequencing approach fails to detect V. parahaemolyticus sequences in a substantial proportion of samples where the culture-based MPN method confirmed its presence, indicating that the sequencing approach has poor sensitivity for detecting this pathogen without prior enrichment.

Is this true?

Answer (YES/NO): YES